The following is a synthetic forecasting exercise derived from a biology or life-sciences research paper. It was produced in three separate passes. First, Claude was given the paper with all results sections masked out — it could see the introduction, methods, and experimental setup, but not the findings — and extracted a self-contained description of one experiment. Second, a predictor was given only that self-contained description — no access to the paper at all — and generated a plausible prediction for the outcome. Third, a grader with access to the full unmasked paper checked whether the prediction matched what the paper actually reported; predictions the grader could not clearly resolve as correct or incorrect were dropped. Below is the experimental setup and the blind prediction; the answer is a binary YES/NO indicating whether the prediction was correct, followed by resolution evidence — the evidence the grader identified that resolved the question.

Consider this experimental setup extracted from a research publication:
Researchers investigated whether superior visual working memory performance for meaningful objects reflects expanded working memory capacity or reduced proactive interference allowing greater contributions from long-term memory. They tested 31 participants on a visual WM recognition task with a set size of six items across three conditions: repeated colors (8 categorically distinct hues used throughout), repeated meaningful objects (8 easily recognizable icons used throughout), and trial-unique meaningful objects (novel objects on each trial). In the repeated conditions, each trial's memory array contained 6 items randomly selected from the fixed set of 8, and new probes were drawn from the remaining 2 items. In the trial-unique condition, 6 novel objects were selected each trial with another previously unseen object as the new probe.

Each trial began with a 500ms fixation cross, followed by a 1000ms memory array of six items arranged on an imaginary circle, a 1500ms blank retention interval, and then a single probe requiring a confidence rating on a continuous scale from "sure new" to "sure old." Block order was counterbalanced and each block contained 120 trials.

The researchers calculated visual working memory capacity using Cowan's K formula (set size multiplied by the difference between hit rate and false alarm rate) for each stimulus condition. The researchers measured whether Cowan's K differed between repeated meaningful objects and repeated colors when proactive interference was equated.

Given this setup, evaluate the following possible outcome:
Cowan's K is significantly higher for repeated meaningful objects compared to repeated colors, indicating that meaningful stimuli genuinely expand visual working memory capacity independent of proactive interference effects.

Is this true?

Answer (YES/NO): NO